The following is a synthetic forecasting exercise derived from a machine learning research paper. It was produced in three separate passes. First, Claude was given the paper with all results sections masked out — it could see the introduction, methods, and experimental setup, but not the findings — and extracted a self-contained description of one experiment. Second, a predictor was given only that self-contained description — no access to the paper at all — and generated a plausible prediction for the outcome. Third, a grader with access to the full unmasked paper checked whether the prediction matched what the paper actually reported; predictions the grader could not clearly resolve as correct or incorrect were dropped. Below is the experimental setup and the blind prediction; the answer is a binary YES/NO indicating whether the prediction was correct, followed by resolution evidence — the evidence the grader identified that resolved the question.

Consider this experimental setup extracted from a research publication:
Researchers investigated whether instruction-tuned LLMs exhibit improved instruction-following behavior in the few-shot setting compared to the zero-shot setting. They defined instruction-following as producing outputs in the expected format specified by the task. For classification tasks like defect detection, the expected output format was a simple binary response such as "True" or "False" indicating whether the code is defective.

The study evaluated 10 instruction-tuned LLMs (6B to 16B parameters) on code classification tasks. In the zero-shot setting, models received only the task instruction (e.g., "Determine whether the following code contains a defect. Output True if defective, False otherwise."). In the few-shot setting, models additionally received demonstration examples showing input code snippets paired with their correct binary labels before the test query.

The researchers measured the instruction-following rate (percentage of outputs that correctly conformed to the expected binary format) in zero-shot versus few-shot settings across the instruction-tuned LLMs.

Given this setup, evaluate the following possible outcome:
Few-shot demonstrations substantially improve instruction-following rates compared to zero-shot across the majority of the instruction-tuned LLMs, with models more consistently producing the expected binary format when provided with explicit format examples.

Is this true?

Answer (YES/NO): YES